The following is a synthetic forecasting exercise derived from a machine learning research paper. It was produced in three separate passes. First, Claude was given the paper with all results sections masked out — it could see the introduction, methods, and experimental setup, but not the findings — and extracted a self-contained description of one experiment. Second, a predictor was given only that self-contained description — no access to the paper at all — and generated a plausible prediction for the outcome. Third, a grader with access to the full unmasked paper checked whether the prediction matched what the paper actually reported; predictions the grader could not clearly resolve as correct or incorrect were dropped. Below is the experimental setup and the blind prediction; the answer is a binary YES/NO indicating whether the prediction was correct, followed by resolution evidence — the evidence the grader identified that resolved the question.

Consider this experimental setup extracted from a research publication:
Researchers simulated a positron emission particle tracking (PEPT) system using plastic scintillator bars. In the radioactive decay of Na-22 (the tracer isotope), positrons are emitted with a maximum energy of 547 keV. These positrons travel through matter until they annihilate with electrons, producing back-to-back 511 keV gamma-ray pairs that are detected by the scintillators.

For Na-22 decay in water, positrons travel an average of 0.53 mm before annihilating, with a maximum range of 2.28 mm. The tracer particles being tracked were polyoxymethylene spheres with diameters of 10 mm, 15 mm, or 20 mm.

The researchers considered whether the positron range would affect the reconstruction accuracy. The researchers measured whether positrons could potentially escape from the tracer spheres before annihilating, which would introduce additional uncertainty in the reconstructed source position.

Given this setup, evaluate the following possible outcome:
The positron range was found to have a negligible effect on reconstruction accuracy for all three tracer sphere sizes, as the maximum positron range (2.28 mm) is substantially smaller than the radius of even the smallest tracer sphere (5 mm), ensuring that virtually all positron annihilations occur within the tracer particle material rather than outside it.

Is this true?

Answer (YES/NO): YES